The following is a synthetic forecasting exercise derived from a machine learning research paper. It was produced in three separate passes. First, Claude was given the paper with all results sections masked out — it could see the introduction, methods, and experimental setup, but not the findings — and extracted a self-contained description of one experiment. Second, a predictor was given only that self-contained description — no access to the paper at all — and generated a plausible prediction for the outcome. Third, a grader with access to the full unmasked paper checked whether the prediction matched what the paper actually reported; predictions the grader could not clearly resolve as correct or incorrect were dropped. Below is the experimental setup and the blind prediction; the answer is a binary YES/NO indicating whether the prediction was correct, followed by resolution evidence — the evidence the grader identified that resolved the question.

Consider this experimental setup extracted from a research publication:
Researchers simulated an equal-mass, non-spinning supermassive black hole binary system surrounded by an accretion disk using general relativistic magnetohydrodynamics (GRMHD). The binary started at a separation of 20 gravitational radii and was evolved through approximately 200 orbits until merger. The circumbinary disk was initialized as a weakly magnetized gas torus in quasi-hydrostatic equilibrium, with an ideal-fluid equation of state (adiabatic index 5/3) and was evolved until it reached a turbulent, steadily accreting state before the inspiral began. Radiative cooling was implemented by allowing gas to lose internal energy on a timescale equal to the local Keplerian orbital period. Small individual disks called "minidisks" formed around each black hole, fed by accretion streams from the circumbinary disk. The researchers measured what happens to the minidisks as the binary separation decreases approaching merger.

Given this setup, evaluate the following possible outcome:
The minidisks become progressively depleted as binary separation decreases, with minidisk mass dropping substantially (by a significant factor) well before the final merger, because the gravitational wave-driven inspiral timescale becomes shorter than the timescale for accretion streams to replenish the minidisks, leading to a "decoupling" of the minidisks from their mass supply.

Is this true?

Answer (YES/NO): NO